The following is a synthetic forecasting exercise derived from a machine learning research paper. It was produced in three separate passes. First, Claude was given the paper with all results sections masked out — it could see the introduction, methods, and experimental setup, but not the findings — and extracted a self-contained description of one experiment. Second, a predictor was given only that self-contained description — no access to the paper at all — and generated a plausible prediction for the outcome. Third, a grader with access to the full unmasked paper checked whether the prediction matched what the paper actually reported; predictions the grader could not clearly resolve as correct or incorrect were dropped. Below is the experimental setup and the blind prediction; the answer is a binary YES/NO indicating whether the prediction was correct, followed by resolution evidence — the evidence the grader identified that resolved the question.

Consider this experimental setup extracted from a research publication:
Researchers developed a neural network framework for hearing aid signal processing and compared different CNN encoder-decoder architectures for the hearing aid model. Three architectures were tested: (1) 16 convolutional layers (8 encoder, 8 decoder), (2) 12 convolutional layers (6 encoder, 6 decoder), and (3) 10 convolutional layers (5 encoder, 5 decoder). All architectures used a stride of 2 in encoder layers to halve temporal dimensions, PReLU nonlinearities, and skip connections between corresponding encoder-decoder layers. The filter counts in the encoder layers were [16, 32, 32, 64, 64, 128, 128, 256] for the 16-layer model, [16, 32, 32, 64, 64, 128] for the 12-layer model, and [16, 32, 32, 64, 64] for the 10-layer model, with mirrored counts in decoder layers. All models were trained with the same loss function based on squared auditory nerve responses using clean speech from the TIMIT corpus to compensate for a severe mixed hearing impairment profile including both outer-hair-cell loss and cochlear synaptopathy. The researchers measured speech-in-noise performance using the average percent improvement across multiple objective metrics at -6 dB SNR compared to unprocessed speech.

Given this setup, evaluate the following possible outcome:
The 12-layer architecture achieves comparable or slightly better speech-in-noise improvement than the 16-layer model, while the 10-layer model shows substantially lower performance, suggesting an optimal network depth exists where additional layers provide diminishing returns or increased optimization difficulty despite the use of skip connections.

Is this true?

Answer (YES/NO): NO